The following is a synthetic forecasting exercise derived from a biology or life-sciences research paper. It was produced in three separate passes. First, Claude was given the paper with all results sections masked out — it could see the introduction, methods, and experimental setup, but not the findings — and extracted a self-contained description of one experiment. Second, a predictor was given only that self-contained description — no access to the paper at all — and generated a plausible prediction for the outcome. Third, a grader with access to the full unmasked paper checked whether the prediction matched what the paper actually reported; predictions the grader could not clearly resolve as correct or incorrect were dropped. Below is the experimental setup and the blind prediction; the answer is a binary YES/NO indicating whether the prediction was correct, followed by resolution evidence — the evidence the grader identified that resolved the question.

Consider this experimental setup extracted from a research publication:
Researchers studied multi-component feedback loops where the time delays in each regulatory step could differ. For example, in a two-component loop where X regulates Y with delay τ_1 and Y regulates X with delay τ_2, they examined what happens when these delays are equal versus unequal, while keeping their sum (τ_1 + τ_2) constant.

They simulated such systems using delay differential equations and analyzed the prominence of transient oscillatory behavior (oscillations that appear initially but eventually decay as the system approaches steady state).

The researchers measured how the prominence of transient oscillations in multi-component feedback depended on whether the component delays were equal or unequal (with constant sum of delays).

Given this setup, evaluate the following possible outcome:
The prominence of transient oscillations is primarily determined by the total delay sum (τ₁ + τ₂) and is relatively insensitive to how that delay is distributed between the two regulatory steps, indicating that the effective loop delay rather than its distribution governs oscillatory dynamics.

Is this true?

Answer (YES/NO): NO